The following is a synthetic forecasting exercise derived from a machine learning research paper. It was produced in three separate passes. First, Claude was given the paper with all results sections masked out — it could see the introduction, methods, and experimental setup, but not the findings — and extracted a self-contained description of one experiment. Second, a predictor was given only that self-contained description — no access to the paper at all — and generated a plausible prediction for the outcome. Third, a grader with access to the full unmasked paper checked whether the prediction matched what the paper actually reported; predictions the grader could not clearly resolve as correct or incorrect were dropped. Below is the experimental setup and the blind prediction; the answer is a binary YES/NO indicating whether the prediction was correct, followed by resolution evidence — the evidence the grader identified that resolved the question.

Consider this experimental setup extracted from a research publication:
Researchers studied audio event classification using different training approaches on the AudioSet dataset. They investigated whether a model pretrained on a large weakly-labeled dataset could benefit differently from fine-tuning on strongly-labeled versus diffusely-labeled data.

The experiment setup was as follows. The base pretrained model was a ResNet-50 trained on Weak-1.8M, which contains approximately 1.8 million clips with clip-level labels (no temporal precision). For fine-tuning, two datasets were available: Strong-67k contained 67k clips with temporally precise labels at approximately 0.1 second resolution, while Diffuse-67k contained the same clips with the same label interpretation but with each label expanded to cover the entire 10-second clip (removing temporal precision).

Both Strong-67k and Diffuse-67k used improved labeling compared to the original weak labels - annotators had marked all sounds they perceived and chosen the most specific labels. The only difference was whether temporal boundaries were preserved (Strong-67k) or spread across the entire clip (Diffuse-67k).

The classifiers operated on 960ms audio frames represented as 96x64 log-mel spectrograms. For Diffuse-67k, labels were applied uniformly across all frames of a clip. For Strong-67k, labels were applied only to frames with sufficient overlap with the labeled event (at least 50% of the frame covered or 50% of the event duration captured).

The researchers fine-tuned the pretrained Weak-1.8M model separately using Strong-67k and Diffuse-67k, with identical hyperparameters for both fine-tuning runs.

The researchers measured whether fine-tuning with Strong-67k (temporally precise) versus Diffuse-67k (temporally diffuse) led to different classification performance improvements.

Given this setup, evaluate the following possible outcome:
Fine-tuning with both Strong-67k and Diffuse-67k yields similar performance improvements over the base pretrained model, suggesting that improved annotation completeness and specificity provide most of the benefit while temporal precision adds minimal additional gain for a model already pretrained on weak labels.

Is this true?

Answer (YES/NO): NO